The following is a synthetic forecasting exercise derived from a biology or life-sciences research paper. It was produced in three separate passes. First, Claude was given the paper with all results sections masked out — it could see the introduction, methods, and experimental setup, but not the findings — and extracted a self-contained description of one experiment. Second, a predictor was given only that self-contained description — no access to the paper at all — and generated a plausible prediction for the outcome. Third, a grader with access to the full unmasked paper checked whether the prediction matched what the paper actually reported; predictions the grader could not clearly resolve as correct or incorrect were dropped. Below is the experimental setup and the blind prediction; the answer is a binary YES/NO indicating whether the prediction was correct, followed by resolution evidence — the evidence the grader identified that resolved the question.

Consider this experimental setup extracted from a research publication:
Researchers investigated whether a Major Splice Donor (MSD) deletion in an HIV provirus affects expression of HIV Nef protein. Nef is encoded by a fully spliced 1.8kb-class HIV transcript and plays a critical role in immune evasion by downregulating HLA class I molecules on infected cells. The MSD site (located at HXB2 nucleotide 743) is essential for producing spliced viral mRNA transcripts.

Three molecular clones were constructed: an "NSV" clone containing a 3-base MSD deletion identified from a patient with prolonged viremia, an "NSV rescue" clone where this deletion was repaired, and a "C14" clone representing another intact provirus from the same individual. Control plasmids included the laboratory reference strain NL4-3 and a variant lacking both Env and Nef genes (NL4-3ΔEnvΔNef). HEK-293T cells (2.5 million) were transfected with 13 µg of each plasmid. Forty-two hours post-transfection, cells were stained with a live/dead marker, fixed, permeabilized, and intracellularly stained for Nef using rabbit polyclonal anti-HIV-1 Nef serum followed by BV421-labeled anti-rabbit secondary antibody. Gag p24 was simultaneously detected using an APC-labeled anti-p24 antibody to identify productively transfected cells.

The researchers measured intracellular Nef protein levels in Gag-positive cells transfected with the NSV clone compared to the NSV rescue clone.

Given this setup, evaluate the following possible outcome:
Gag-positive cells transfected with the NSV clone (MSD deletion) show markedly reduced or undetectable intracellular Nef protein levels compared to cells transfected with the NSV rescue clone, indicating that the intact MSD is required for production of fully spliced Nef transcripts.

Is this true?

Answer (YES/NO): NO